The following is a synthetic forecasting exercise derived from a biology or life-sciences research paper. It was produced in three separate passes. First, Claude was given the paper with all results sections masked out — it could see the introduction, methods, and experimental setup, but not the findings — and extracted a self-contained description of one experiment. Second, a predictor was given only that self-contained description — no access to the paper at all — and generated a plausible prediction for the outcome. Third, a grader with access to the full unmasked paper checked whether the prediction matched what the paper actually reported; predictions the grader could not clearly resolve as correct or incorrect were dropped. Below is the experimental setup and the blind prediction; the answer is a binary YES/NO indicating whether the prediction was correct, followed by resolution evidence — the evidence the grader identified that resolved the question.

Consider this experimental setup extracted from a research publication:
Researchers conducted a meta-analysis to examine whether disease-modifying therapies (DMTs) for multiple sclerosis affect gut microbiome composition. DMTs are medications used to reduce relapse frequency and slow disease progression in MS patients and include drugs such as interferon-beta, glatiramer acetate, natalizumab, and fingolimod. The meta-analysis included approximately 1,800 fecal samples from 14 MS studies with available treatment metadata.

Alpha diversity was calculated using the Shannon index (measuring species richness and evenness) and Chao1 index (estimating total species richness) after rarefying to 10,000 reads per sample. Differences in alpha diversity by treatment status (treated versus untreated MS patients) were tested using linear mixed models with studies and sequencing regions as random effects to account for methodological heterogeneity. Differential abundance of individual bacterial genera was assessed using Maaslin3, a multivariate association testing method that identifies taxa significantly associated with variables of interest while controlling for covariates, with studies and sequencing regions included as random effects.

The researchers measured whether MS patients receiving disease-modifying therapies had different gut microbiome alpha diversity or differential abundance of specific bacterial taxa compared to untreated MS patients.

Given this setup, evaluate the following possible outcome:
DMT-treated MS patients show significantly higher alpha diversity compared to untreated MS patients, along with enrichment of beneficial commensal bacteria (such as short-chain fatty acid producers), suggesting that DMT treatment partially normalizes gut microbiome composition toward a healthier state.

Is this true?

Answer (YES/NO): NO